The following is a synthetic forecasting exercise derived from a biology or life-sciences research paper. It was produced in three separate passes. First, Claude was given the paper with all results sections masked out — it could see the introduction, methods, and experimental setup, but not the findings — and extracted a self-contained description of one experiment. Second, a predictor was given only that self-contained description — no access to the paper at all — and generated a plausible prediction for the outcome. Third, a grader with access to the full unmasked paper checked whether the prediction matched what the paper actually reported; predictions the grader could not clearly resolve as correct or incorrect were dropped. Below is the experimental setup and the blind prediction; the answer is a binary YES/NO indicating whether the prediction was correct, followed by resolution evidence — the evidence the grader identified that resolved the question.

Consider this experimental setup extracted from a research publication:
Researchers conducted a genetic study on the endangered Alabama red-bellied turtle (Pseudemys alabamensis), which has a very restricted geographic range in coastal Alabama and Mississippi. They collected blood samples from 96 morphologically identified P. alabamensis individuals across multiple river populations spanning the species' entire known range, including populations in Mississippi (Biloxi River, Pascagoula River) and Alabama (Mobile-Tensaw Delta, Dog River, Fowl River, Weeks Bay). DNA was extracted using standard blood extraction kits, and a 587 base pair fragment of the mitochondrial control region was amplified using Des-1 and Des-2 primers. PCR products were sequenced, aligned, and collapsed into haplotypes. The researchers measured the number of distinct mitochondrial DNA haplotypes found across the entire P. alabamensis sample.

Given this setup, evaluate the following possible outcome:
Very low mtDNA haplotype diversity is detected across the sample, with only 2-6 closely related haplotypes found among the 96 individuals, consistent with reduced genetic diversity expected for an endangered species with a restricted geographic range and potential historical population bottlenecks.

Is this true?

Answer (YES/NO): NO